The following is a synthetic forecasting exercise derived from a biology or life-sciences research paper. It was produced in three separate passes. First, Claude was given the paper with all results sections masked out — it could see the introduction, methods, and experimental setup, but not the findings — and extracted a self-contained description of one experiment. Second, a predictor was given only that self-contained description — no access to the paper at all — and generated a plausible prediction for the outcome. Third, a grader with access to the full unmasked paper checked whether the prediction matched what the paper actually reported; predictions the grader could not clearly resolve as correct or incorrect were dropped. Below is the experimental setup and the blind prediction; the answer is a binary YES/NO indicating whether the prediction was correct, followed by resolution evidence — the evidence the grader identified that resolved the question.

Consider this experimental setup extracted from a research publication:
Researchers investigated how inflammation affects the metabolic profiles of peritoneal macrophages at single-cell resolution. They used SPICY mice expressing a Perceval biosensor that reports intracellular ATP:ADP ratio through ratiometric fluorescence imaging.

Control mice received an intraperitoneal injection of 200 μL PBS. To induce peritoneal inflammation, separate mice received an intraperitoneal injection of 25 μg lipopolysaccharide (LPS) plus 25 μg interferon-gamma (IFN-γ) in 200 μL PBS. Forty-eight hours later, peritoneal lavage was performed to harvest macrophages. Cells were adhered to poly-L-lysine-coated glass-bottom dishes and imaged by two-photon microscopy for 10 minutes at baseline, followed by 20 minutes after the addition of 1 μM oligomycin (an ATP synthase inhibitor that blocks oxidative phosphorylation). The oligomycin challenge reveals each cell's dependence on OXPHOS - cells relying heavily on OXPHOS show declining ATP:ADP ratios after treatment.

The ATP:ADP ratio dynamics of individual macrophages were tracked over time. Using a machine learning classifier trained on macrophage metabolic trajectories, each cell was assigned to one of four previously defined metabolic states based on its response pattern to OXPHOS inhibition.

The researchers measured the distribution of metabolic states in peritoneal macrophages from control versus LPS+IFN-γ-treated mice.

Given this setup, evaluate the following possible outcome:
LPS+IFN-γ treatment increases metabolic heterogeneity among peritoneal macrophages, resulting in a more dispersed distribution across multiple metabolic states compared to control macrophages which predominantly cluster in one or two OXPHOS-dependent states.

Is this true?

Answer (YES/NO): NO